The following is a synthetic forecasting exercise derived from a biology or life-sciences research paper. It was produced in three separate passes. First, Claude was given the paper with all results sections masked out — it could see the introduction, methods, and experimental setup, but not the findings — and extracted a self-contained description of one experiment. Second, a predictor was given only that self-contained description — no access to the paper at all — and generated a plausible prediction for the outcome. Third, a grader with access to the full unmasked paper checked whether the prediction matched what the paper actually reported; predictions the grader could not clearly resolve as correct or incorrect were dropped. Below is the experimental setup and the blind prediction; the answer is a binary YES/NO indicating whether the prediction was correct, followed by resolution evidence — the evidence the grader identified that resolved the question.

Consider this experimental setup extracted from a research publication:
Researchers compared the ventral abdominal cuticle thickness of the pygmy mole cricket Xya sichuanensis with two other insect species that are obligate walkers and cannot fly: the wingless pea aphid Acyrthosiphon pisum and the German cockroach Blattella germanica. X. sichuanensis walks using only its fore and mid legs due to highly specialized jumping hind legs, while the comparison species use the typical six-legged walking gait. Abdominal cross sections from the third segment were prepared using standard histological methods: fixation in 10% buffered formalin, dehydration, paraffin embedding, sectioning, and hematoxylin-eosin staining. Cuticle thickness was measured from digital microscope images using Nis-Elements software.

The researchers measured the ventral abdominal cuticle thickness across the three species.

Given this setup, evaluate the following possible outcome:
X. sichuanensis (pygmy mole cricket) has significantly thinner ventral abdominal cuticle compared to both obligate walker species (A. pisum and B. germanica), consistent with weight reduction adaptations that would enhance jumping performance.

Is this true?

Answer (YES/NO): NO